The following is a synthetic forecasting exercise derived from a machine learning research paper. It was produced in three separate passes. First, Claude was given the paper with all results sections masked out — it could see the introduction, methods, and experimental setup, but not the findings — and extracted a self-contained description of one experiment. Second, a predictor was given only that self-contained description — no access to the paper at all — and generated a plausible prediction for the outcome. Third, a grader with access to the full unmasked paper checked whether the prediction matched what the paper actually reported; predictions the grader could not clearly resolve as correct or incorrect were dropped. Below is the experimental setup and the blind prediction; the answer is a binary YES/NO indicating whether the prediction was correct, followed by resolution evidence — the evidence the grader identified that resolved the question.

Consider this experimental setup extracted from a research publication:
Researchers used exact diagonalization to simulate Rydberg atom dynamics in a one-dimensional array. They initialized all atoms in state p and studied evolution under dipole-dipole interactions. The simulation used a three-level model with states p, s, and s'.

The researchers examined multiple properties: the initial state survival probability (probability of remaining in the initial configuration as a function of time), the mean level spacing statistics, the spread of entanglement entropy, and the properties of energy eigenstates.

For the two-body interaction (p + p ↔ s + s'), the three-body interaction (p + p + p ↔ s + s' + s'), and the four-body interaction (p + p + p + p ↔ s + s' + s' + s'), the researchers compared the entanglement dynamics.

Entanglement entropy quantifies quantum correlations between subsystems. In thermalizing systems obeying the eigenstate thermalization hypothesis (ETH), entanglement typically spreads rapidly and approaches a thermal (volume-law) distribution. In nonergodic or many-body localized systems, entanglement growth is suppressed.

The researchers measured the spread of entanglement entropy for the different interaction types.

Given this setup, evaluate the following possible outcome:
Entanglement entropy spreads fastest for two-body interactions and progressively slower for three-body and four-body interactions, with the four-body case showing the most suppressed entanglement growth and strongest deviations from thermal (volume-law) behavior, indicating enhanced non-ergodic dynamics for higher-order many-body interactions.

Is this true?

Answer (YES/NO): YES